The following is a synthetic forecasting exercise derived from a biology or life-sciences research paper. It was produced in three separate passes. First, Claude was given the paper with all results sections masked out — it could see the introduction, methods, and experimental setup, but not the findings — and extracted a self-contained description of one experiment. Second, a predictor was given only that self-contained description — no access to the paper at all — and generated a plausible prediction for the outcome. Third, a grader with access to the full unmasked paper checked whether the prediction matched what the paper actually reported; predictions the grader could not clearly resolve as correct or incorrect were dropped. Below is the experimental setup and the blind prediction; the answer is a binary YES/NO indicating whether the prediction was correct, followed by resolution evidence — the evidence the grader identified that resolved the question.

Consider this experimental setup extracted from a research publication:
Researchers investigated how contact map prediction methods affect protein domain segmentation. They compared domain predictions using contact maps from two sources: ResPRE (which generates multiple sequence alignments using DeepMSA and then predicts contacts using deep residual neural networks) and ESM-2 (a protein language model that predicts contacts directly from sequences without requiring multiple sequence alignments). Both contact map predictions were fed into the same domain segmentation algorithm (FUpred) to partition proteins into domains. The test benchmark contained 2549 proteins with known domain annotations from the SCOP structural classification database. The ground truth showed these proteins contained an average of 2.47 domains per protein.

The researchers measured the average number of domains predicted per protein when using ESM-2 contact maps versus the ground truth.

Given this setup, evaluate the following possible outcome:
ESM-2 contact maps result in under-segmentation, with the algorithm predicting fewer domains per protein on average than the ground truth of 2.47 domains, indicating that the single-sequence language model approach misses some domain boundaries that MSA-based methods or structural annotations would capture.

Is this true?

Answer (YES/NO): NO